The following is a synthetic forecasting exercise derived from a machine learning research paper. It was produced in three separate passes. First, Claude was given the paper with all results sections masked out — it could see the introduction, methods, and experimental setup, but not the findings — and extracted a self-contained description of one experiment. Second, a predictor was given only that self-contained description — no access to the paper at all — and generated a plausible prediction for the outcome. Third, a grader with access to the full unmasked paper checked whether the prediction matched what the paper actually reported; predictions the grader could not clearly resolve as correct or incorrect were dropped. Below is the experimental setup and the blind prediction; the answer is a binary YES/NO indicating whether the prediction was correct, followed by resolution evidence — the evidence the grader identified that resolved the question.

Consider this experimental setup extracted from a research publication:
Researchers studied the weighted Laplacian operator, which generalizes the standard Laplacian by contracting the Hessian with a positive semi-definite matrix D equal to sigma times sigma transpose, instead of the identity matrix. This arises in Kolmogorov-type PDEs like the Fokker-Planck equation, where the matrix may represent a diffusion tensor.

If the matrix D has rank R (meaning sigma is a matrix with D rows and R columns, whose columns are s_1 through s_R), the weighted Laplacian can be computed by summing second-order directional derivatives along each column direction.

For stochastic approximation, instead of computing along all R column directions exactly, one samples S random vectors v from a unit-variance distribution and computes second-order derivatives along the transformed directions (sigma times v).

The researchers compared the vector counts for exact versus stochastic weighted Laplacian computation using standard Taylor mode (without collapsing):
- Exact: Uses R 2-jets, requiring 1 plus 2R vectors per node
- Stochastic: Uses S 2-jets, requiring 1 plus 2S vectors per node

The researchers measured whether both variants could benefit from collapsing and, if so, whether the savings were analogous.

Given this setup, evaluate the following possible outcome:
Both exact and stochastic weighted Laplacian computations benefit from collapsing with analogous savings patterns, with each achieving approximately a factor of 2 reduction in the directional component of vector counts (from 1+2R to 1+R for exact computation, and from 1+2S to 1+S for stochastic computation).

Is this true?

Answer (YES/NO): NO